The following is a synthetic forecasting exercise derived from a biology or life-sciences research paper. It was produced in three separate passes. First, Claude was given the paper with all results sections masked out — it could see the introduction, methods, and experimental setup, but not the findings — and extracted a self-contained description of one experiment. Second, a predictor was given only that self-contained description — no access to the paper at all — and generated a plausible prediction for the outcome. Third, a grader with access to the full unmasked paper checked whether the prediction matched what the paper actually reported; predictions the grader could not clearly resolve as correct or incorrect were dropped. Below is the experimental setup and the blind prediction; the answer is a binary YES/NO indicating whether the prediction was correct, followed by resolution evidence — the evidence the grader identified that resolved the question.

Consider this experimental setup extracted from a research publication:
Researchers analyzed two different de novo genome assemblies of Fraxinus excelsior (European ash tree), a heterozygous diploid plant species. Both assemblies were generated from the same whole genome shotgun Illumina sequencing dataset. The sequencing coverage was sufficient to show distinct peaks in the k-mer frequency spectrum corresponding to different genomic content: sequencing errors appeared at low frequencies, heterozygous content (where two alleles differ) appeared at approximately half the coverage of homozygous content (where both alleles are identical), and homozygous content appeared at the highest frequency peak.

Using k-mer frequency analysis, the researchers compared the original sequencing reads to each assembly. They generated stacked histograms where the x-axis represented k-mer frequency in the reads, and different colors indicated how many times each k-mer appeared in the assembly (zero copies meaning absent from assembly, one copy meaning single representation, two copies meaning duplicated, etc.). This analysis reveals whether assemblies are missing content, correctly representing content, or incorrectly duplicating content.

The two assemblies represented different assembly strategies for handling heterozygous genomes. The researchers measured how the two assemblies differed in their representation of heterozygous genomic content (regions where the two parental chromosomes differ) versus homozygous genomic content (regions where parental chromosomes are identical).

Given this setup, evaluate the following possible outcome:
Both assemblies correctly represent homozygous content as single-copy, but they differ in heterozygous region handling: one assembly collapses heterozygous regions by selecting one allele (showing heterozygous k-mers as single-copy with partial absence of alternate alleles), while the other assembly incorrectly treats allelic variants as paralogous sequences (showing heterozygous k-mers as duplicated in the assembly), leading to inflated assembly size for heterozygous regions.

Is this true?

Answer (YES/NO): NO